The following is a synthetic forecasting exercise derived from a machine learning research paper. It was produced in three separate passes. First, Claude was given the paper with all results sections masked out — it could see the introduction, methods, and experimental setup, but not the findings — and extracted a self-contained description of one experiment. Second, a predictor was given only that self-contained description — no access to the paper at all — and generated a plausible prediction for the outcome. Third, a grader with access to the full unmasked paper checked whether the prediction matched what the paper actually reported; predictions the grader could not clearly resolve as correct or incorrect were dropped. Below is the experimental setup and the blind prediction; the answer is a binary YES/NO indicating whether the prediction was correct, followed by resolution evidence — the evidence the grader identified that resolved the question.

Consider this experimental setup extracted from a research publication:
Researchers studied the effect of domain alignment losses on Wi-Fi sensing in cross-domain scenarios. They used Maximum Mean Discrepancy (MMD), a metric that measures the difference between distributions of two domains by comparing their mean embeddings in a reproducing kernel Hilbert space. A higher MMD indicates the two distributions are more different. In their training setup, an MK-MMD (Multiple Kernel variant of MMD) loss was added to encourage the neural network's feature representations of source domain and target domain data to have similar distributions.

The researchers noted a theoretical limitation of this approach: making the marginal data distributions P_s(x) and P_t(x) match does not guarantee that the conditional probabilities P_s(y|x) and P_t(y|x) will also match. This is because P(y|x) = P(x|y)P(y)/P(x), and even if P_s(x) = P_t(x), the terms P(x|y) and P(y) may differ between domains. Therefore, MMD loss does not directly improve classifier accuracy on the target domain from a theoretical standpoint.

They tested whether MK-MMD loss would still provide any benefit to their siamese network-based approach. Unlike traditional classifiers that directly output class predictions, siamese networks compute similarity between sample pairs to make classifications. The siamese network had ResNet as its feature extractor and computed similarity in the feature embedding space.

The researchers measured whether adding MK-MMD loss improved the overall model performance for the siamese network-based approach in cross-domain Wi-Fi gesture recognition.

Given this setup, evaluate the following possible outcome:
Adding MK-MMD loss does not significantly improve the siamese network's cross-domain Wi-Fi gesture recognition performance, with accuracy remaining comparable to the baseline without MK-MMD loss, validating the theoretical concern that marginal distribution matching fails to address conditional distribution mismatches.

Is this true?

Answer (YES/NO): NO